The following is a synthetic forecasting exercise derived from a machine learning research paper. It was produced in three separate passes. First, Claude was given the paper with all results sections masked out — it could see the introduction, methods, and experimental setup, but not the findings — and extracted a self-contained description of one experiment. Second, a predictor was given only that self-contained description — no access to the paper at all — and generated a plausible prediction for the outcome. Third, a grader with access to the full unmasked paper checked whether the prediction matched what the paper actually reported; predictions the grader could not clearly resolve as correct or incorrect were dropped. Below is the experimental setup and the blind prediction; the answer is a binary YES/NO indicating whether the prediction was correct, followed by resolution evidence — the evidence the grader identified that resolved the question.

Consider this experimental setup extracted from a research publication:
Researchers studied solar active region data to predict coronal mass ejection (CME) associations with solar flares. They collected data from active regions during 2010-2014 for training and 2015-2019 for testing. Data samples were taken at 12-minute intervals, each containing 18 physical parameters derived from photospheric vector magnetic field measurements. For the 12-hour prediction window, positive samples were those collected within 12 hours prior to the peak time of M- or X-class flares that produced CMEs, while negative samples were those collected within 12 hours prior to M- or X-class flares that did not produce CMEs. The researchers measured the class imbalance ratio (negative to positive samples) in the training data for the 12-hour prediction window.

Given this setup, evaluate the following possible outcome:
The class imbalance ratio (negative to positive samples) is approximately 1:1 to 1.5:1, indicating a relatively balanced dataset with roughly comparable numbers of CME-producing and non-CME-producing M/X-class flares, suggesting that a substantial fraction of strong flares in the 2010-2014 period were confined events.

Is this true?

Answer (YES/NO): NO